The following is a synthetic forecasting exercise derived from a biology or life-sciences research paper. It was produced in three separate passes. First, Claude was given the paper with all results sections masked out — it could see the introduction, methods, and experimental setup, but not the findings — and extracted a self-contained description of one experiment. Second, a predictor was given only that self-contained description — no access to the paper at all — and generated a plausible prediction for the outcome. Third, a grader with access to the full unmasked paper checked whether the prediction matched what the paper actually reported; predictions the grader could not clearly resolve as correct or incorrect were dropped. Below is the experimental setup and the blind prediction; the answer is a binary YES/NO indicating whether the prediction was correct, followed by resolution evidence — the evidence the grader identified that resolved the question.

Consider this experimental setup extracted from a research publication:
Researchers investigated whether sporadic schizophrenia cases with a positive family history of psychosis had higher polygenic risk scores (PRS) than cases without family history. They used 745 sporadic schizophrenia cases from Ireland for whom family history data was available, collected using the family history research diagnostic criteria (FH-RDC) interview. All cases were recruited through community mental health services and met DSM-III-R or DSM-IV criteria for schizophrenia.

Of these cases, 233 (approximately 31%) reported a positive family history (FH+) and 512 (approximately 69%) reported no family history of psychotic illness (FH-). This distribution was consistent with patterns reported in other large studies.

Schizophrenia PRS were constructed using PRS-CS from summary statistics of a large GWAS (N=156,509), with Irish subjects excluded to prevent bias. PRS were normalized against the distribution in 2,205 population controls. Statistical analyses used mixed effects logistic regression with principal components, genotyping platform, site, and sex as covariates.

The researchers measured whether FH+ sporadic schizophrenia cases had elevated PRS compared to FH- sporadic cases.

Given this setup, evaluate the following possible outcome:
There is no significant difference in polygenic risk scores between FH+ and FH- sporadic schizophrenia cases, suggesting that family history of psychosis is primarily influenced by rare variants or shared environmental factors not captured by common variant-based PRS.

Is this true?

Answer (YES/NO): YES